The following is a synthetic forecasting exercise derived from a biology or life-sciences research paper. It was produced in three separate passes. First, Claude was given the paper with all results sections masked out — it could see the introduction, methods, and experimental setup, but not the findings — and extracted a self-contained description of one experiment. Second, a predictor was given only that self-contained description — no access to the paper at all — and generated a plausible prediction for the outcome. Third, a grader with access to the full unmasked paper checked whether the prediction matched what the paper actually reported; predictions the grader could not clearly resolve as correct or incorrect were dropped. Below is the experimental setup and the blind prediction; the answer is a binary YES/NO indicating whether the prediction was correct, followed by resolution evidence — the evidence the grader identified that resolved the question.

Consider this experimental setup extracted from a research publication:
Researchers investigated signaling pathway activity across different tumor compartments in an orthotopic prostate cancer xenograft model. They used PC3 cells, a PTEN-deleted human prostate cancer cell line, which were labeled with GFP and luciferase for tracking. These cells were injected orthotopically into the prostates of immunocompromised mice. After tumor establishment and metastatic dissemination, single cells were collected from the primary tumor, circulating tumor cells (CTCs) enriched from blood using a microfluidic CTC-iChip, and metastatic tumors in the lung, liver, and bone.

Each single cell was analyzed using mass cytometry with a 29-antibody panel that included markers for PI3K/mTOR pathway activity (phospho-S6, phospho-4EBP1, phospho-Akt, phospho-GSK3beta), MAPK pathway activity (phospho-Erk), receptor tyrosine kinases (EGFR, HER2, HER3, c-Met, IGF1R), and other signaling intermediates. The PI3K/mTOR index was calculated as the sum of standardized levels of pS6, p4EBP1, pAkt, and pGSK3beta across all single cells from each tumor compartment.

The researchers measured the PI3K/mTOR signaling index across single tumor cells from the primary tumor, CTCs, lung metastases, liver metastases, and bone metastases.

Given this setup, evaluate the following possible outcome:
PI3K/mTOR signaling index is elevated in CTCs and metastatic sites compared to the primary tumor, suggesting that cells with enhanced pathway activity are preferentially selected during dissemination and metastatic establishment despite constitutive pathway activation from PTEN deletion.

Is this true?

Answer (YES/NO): NO